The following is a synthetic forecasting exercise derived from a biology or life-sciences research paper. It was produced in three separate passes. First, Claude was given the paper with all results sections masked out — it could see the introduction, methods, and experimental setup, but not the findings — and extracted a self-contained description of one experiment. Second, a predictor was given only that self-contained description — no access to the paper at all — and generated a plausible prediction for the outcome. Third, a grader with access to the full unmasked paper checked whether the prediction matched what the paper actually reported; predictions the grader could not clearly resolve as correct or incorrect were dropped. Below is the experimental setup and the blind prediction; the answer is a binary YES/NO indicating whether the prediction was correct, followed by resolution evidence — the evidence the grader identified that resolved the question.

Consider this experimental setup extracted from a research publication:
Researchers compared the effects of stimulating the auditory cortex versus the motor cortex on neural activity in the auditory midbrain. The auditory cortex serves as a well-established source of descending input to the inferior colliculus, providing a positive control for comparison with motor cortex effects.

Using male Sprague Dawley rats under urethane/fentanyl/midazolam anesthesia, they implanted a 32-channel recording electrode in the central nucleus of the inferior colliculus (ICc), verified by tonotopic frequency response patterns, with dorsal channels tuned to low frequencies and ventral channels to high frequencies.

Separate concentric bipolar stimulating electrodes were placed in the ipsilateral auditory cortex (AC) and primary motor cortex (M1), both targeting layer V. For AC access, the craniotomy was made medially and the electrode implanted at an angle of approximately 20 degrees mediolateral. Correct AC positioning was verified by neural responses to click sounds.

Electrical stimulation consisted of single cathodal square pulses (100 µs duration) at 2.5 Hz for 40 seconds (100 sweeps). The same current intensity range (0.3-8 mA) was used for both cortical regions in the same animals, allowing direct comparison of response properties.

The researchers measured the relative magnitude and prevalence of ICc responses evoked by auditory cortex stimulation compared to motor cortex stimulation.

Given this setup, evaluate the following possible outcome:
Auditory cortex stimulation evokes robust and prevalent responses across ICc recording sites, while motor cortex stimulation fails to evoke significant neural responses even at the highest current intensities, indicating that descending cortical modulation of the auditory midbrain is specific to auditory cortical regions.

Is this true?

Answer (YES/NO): NO